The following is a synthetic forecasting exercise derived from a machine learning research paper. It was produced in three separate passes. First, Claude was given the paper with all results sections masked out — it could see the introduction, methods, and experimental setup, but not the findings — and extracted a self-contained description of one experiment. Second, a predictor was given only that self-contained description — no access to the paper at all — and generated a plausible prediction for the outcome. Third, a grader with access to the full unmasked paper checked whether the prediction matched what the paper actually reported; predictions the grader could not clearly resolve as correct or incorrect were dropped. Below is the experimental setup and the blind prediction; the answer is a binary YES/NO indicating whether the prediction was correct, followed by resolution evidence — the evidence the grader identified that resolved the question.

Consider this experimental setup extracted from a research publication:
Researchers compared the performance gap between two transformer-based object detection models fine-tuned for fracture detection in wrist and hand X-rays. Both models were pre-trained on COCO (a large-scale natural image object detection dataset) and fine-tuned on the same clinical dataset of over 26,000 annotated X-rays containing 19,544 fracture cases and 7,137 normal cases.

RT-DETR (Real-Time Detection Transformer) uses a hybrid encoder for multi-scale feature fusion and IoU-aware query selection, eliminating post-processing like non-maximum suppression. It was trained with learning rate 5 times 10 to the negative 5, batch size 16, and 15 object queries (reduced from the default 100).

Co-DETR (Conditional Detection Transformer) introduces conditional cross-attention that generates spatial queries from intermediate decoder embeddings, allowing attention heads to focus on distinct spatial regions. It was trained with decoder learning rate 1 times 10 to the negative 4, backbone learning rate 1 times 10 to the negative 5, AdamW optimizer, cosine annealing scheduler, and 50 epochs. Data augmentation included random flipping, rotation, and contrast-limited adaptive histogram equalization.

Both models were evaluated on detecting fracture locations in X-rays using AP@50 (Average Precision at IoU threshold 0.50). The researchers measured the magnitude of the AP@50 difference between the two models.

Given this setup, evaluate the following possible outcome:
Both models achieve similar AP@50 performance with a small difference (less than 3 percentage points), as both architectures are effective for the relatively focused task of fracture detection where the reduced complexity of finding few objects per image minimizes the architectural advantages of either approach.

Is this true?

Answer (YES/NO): NO